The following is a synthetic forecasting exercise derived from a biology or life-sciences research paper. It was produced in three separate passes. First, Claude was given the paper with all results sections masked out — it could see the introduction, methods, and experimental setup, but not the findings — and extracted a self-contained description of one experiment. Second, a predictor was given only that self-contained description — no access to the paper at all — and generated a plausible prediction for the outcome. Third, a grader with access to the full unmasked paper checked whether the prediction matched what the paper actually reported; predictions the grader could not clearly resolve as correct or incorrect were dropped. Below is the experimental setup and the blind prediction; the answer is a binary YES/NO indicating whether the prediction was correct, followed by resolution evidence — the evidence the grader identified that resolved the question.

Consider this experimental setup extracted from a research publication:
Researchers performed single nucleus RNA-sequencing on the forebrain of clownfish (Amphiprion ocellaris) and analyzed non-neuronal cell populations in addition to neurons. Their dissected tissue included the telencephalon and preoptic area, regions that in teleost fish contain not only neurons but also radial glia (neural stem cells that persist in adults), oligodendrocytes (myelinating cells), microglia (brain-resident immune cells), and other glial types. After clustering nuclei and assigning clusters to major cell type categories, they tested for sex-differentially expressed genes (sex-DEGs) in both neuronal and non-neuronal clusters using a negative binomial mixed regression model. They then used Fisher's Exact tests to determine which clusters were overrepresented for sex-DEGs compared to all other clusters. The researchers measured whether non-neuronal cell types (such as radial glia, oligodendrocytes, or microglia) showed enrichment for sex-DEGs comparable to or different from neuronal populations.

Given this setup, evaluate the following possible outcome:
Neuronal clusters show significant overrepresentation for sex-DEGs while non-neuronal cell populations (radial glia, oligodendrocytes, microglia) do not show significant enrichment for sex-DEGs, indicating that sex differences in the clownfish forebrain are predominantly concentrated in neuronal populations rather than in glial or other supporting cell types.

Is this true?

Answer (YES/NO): NO